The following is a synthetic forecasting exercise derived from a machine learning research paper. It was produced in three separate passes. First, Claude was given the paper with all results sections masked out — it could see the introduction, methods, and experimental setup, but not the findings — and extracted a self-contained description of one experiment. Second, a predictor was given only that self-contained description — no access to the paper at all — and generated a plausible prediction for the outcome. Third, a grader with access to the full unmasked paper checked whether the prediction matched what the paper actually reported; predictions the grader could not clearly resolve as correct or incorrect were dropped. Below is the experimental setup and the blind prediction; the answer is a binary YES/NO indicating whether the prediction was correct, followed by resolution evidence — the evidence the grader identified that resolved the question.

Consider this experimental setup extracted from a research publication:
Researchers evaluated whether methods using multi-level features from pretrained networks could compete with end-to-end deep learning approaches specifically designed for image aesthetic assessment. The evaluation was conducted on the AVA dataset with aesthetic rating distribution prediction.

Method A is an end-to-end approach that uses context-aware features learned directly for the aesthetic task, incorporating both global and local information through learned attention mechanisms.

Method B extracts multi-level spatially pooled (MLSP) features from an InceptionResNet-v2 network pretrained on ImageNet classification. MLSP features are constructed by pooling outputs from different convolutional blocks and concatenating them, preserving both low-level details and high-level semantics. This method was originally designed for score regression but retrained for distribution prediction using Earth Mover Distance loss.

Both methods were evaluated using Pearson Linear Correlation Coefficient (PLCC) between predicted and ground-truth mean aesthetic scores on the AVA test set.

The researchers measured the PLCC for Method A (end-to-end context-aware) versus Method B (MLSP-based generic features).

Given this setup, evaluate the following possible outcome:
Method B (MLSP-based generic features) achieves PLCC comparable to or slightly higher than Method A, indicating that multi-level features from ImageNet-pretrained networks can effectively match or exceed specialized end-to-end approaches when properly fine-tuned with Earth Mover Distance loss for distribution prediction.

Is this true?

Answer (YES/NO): YES